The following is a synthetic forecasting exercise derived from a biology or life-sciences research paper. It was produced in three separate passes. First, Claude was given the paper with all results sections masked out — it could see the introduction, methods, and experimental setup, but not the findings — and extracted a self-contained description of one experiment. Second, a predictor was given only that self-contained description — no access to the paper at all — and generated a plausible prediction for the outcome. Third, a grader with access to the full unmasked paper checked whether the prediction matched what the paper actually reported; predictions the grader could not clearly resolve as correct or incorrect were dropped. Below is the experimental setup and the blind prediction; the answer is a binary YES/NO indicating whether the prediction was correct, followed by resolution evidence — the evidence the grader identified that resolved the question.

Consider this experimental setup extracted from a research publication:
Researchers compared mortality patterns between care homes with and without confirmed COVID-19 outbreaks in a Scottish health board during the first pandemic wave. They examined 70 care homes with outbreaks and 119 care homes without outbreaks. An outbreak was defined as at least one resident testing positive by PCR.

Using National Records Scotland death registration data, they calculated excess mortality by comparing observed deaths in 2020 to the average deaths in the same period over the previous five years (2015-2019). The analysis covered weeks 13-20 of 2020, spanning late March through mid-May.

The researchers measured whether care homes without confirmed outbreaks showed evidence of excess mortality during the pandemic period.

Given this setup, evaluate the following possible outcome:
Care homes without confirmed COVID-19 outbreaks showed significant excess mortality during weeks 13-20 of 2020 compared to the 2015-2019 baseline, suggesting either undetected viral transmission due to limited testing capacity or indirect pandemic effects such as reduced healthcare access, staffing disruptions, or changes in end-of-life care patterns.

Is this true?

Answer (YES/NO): NO